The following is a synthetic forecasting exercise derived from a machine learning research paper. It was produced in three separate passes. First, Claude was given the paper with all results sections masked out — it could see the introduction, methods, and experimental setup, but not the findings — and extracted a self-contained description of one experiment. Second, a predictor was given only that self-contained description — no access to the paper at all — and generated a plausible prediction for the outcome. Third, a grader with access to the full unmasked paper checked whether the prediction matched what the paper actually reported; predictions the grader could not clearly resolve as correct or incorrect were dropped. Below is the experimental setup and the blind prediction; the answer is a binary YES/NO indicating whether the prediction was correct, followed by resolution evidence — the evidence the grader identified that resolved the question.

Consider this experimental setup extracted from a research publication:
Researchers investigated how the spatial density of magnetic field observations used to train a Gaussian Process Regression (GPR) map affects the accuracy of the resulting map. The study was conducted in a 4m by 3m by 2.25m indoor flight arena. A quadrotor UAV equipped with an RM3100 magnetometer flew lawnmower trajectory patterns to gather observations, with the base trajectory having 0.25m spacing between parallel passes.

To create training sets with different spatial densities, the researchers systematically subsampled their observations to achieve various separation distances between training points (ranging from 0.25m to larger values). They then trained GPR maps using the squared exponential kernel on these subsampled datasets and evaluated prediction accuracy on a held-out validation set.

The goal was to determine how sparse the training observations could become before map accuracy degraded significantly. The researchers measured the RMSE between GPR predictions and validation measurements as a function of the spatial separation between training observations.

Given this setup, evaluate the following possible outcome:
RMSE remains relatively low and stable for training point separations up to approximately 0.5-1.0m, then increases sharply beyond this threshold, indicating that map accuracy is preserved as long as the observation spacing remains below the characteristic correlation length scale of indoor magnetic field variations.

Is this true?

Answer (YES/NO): NO